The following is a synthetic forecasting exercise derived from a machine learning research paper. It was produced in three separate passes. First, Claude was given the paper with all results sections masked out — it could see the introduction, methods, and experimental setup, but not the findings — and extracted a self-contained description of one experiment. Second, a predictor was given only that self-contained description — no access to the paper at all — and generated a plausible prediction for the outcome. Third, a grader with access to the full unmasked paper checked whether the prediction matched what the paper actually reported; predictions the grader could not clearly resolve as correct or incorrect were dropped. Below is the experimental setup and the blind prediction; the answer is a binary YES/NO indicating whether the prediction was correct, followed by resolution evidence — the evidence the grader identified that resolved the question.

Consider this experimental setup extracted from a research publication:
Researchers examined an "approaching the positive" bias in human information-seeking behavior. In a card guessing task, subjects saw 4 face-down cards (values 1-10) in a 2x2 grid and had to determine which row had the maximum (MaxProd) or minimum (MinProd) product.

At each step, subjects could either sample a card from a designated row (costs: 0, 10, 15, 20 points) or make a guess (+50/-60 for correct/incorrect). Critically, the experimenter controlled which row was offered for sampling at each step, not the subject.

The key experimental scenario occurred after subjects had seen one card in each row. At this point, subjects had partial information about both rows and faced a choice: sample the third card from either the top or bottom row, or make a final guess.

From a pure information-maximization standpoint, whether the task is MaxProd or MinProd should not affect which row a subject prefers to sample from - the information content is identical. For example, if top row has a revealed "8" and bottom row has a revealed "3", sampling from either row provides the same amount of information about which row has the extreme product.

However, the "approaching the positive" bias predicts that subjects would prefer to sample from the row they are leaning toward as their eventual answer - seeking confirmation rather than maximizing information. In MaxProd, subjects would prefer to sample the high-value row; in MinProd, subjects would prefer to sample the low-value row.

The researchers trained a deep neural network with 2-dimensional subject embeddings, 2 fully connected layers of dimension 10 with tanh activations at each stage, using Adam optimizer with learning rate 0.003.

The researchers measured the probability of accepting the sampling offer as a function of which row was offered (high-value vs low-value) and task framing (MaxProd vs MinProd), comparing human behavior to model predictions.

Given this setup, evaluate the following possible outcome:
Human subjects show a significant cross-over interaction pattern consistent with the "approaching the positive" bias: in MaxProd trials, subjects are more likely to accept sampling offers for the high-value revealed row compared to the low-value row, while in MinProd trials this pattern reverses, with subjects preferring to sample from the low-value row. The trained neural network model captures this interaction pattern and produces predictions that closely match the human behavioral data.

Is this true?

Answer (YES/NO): YES